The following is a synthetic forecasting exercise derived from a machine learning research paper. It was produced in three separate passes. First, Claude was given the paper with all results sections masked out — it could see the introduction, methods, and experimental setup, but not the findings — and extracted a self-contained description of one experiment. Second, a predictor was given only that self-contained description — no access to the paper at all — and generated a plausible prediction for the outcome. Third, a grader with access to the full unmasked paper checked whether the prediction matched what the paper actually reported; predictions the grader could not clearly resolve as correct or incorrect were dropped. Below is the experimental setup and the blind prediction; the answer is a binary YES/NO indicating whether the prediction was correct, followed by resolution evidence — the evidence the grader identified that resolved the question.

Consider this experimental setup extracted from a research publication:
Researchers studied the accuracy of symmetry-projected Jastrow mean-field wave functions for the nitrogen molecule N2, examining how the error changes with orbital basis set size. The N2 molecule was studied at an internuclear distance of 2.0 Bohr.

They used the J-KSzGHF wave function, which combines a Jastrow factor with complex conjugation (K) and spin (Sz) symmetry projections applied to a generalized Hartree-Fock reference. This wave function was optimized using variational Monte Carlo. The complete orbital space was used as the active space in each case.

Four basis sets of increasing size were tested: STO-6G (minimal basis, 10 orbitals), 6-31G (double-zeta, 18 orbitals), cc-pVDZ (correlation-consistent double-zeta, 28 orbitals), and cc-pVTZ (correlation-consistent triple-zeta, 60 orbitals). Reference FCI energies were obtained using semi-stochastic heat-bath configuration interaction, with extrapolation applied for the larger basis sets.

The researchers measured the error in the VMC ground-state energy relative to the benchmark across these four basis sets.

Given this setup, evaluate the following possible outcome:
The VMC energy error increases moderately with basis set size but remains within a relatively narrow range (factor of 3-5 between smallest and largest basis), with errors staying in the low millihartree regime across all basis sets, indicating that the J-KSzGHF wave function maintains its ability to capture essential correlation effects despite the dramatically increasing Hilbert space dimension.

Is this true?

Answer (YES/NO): NO